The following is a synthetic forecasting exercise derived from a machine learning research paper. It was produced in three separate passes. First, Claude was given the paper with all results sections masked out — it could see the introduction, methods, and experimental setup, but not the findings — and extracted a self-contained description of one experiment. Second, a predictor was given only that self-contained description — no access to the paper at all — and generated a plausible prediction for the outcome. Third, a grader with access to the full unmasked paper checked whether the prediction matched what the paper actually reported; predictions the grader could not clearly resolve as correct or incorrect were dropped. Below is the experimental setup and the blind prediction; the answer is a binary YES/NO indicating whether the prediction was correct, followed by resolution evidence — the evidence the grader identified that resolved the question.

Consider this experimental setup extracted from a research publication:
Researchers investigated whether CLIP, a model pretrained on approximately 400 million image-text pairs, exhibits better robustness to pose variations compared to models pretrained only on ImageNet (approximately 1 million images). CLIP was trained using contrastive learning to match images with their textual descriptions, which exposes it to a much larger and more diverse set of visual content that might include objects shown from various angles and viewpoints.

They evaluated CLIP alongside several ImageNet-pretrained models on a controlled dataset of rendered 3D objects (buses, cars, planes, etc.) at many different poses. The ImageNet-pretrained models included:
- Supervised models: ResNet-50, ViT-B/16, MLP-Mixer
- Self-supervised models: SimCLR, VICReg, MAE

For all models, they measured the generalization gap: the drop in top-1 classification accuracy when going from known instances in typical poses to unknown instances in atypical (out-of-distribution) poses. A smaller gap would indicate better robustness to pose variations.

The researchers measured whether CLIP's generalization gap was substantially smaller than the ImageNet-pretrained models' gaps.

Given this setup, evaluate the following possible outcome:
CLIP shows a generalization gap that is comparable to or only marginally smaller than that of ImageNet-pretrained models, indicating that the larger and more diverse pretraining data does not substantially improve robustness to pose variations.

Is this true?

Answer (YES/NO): YES